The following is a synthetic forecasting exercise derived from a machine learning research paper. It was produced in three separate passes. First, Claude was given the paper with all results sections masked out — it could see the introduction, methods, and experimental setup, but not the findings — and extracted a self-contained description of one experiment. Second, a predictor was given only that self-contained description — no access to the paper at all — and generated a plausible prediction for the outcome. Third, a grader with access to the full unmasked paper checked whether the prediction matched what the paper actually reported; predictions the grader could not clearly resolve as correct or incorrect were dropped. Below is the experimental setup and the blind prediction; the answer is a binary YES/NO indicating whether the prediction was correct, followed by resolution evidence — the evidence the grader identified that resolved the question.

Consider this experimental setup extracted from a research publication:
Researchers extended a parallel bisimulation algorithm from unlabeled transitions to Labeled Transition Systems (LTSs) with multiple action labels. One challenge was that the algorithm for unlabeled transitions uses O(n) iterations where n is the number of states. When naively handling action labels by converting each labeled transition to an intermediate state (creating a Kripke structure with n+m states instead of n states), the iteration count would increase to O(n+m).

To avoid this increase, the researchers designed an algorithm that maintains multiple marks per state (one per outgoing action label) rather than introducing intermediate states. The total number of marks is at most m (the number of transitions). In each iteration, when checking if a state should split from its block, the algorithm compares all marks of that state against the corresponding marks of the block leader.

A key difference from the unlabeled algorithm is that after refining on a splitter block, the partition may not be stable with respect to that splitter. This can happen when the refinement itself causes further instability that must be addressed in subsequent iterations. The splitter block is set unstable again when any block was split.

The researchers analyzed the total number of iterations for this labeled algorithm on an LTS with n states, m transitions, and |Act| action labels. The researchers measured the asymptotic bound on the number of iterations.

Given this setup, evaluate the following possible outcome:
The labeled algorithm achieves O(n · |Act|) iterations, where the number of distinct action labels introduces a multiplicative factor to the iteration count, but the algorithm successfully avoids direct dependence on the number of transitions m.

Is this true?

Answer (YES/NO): NO